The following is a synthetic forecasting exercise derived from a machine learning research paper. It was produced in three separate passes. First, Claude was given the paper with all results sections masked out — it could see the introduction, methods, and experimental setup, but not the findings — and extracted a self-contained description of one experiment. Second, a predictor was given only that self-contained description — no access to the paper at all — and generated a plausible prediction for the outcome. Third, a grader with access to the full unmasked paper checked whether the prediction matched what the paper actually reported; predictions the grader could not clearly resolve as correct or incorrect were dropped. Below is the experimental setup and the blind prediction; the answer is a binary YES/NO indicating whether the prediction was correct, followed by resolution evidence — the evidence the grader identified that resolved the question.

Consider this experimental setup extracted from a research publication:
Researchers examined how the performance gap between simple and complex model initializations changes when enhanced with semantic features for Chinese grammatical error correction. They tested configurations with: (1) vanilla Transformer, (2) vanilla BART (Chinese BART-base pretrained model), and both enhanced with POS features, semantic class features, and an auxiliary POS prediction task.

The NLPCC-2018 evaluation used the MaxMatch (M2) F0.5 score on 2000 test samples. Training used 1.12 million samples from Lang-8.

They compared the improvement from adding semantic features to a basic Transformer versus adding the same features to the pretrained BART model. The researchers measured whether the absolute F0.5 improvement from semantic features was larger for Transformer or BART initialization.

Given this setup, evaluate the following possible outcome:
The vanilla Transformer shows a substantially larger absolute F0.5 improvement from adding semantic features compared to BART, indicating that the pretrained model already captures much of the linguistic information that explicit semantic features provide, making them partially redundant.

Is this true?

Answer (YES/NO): YES